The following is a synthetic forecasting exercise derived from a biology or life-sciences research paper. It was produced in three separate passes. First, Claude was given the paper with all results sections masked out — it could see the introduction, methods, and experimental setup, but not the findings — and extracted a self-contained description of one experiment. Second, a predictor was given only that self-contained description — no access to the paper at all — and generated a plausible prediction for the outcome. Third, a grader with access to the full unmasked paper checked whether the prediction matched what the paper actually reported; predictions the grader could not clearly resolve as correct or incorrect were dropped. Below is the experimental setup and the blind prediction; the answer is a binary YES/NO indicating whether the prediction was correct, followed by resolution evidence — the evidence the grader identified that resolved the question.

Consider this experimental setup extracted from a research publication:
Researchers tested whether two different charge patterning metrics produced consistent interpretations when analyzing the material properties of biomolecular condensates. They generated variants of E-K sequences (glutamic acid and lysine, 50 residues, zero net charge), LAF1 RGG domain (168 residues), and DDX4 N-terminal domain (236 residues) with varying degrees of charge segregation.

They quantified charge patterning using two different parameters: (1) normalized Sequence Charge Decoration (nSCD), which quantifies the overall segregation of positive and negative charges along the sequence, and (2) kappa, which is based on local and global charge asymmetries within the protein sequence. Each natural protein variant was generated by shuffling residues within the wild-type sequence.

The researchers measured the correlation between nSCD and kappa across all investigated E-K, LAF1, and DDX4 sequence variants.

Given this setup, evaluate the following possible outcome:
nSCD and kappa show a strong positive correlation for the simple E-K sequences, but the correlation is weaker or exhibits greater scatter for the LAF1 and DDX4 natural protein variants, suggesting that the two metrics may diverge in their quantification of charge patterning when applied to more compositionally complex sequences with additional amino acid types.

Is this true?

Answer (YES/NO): NO